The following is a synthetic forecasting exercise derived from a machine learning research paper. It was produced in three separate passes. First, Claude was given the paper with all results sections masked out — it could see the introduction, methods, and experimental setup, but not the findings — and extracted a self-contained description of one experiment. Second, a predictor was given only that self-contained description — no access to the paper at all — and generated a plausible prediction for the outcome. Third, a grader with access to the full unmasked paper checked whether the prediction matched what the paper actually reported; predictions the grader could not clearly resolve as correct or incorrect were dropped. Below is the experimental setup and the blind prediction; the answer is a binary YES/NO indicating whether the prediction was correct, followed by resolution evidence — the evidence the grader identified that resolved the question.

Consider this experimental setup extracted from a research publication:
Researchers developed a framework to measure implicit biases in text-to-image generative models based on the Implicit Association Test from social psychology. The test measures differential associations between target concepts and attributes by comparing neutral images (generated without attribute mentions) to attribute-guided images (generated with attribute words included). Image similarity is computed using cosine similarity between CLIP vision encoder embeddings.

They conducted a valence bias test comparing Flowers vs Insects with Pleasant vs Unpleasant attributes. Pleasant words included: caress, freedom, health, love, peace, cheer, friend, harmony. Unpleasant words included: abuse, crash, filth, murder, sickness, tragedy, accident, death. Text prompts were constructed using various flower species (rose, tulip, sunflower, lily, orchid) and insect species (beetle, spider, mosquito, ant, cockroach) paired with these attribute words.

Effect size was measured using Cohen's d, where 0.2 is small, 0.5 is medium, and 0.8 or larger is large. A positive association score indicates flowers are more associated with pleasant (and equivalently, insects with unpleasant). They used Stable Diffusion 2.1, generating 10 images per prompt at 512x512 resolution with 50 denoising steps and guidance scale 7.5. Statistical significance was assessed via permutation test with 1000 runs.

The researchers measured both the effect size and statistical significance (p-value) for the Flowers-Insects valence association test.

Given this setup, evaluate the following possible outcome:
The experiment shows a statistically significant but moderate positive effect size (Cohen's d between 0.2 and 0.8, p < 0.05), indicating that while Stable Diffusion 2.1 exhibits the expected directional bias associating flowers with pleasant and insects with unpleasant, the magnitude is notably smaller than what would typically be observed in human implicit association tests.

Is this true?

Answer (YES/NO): NO